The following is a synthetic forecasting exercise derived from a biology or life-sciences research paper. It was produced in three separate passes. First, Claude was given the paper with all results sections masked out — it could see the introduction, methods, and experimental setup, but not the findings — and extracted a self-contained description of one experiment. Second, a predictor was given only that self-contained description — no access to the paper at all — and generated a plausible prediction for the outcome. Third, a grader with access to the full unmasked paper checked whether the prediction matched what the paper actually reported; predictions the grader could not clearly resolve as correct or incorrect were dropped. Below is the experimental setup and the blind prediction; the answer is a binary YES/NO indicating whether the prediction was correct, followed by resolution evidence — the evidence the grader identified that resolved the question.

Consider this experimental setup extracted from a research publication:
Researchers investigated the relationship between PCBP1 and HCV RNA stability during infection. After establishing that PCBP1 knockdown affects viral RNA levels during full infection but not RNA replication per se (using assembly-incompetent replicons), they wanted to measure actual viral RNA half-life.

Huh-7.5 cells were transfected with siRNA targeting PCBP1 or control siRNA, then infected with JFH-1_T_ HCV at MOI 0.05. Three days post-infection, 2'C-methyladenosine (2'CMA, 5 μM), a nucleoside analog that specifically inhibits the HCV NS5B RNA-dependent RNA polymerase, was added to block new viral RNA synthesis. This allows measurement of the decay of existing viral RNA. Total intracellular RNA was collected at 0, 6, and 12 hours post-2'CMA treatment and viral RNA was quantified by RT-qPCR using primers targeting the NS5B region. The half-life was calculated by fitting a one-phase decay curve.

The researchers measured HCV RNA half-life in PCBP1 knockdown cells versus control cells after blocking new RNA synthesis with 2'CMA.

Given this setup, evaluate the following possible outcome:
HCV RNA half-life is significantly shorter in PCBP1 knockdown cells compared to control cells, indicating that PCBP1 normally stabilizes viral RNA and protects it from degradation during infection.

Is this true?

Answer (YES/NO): NO